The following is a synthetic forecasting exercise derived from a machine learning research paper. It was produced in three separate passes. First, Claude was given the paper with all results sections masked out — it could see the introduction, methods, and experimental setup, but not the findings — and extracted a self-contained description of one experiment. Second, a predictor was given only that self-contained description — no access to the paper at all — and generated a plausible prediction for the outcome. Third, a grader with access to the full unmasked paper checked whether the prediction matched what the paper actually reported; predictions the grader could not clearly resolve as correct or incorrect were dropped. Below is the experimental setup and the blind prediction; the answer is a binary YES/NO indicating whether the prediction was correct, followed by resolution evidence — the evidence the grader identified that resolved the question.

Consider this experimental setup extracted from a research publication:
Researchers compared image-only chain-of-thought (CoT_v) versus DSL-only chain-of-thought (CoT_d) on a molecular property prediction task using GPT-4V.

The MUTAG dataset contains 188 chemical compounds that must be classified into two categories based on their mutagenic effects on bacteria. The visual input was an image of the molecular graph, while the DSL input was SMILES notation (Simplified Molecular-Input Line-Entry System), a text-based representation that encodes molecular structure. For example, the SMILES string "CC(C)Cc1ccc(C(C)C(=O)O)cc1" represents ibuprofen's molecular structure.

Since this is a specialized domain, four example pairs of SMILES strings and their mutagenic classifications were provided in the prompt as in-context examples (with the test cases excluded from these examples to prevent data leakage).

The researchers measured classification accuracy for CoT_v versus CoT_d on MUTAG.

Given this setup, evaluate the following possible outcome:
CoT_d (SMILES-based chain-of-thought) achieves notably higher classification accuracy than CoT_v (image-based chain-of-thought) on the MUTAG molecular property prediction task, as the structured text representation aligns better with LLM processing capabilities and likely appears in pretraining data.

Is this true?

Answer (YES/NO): NO